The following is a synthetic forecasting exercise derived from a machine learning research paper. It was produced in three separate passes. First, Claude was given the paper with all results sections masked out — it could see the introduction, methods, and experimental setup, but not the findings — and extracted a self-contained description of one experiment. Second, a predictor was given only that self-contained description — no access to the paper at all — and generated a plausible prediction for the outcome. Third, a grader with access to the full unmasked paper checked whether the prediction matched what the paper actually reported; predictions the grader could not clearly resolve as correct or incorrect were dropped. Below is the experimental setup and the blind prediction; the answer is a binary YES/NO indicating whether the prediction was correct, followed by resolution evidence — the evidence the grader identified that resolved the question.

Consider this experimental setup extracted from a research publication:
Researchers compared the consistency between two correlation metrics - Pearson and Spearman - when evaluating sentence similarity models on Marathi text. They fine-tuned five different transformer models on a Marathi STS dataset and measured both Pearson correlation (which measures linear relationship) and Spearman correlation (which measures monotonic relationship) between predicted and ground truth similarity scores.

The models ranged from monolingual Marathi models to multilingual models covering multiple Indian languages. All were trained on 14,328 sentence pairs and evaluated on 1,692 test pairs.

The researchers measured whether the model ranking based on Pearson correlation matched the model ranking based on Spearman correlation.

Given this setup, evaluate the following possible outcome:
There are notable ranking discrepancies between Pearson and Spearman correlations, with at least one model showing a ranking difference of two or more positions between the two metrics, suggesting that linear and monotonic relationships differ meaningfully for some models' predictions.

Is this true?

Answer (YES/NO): NO